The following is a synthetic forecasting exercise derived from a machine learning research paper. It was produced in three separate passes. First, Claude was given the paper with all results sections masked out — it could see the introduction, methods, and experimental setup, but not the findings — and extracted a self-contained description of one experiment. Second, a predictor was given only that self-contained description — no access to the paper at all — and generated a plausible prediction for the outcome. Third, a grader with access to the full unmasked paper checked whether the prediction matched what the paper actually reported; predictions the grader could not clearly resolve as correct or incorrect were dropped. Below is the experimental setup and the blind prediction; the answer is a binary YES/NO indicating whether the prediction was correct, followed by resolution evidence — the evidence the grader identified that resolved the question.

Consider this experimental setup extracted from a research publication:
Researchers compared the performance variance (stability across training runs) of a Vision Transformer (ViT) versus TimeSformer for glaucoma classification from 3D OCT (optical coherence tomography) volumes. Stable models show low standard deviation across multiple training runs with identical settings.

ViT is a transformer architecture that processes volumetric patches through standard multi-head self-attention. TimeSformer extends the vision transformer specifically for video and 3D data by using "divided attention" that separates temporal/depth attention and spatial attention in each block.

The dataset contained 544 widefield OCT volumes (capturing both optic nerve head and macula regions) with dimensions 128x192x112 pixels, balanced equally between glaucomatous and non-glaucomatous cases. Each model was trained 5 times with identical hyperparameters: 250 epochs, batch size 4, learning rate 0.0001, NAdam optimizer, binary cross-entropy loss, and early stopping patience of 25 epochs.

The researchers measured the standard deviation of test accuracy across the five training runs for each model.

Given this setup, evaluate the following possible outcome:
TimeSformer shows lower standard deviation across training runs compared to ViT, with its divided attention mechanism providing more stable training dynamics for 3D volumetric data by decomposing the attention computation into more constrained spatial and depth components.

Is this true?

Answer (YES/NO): YES